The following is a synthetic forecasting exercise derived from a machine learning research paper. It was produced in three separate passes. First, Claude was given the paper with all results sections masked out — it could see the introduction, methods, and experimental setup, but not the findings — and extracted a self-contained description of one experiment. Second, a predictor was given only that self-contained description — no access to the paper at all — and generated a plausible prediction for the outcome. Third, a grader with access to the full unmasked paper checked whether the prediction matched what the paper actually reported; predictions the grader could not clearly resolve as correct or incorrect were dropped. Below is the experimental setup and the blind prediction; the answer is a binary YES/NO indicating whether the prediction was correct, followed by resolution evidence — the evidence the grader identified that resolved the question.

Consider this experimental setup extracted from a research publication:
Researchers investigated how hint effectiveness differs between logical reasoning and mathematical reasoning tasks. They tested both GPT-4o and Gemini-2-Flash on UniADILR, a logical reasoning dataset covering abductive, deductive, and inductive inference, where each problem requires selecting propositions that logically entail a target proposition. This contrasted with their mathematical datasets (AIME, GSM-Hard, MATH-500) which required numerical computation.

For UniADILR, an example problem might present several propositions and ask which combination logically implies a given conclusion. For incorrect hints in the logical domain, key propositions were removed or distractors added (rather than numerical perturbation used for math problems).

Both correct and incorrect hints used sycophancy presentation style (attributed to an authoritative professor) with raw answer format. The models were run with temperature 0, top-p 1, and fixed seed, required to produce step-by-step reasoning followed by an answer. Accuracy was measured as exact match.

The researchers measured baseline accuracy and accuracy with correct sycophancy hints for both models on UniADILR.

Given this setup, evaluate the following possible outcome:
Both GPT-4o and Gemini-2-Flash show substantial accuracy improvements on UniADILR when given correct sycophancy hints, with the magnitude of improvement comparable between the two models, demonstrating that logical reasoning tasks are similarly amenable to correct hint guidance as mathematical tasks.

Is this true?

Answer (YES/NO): NO